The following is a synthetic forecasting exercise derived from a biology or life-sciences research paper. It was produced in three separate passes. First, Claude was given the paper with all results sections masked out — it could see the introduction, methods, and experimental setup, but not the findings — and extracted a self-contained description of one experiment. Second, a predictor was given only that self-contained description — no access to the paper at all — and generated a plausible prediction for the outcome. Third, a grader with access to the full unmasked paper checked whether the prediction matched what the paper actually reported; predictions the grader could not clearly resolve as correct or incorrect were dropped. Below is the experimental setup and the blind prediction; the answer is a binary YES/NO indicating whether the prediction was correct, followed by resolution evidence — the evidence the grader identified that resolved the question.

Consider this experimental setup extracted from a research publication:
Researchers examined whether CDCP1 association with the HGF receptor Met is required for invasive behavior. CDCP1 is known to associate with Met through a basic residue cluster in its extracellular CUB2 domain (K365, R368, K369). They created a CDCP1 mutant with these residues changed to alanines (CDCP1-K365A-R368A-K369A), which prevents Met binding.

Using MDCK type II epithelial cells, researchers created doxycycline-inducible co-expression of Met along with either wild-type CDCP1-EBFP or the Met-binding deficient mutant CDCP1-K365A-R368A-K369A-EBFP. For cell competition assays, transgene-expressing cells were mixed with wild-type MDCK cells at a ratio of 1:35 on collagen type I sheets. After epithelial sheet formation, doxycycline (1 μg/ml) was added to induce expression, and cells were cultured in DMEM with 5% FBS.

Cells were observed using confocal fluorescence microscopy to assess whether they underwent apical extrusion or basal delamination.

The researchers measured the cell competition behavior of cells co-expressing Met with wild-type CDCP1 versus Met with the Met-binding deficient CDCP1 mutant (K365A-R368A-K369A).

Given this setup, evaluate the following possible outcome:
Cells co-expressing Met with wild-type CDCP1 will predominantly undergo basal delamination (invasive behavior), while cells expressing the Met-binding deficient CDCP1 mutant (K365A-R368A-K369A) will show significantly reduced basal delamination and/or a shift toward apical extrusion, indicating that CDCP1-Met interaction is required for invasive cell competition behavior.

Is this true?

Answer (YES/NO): YES